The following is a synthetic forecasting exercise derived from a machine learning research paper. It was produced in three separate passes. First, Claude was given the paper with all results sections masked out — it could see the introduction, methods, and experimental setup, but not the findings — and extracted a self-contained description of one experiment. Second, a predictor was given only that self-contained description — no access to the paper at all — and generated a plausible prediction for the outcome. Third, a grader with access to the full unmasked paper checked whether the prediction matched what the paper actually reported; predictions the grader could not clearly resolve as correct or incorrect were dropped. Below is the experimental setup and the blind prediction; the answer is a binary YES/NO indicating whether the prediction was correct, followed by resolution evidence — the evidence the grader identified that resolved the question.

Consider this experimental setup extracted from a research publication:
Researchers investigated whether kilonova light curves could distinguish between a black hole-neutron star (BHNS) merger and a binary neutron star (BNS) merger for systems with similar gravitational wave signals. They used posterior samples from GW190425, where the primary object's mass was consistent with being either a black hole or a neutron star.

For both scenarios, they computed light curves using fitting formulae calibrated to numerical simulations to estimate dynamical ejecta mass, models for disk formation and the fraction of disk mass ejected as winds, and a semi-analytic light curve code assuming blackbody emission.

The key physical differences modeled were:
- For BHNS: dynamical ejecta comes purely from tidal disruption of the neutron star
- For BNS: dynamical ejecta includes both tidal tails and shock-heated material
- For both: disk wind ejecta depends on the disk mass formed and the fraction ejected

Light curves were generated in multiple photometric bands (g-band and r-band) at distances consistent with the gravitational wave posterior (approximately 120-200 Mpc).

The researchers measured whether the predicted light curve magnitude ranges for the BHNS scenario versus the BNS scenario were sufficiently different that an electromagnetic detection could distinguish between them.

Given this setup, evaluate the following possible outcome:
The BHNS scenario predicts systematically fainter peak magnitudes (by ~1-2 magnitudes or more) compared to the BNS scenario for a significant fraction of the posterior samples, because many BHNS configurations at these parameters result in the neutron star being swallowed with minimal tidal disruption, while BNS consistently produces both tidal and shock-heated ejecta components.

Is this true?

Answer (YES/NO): NO